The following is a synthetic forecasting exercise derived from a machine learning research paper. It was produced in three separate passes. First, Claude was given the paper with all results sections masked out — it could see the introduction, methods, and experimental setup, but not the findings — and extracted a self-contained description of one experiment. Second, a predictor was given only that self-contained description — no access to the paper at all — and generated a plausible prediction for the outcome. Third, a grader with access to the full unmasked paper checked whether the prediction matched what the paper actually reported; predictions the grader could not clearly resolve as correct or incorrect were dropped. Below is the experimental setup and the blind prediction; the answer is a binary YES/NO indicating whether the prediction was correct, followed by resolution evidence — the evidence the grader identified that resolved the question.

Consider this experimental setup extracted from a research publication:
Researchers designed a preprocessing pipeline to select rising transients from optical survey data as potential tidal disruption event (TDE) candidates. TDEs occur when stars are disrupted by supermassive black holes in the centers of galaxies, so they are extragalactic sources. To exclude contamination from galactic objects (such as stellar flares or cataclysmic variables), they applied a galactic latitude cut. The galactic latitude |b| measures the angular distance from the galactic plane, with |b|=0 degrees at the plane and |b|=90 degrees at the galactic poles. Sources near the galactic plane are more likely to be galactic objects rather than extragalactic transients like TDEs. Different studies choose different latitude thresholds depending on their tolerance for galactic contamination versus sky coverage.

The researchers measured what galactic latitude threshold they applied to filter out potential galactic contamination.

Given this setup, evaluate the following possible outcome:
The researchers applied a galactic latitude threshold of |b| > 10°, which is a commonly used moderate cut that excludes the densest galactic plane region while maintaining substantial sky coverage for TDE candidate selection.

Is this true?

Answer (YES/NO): NO